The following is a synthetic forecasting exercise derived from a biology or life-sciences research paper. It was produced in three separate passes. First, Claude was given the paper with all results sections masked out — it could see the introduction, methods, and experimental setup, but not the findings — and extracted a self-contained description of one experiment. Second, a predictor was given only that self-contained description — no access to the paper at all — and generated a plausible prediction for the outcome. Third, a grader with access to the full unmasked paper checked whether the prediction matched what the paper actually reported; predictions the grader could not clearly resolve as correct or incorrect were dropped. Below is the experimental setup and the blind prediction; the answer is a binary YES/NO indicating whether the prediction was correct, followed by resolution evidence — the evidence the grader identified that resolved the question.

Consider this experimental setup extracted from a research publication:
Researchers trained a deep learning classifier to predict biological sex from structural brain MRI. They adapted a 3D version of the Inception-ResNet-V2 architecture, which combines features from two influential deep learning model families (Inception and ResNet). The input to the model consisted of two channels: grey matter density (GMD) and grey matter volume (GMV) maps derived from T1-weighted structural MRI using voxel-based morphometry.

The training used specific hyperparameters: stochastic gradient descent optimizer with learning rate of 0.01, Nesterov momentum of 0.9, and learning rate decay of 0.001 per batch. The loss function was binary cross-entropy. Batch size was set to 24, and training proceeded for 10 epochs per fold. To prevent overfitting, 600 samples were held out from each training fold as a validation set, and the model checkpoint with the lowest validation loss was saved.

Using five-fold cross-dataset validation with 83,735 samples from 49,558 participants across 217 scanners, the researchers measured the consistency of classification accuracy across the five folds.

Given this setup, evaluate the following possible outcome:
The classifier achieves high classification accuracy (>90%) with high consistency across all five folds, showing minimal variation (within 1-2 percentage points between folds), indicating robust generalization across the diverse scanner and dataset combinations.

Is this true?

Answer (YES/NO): YES